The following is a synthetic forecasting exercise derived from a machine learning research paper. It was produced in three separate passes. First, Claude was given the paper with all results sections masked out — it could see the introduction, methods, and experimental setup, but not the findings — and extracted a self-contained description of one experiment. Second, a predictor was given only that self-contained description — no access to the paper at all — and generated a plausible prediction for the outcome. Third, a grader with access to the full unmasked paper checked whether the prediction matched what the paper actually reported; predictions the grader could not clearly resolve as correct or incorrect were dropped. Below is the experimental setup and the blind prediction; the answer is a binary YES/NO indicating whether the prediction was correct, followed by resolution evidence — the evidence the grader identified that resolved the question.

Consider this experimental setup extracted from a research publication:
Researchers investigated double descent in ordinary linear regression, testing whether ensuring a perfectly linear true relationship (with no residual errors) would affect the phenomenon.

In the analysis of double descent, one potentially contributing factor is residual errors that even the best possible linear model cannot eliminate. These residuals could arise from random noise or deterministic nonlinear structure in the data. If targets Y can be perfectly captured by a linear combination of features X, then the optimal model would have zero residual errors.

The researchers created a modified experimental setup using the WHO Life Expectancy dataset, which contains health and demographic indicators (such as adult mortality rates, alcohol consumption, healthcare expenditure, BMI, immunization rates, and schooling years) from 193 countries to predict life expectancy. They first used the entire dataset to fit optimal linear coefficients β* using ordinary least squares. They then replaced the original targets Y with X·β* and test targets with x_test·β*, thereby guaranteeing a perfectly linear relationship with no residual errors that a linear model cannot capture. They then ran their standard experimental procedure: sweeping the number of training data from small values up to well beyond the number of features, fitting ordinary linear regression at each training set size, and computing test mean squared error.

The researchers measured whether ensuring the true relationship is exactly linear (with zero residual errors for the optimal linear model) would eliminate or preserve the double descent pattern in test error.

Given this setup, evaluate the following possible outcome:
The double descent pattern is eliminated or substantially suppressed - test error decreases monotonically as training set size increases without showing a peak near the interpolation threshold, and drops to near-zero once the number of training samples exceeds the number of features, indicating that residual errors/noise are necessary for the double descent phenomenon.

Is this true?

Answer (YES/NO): YES